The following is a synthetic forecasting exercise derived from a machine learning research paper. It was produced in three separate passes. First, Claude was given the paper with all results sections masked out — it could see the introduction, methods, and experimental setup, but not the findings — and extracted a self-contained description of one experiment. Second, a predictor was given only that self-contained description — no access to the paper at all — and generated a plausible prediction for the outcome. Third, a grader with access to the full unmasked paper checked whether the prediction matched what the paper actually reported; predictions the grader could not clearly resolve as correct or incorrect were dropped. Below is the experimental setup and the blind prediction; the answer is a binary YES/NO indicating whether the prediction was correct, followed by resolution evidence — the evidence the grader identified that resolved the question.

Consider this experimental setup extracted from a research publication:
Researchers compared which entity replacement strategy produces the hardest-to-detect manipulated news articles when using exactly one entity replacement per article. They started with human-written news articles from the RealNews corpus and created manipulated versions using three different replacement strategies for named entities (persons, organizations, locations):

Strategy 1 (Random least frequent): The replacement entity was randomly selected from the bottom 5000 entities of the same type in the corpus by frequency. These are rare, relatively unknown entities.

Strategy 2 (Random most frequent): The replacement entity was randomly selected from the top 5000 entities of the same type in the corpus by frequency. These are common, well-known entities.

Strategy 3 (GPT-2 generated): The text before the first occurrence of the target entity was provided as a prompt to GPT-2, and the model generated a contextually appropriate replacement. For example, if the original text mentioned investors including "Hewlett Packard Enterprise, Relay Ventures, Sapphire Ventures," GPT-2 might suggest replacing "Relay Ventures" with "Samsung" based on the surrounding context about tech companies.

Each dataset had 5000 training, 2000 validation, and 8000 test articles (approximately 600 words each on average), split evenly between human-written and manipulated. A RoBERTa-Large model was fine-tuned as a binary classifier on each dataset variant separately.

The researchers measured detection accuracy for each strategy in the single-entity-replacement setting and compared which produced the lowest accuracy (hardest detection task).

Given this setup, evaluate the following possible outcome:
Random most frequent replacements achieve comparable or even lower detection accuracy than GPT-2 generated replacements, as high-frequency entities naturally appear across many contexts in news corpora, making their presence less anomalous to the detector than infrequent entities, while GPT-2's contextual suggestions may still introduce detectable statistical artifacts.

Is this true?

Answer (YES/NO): YES